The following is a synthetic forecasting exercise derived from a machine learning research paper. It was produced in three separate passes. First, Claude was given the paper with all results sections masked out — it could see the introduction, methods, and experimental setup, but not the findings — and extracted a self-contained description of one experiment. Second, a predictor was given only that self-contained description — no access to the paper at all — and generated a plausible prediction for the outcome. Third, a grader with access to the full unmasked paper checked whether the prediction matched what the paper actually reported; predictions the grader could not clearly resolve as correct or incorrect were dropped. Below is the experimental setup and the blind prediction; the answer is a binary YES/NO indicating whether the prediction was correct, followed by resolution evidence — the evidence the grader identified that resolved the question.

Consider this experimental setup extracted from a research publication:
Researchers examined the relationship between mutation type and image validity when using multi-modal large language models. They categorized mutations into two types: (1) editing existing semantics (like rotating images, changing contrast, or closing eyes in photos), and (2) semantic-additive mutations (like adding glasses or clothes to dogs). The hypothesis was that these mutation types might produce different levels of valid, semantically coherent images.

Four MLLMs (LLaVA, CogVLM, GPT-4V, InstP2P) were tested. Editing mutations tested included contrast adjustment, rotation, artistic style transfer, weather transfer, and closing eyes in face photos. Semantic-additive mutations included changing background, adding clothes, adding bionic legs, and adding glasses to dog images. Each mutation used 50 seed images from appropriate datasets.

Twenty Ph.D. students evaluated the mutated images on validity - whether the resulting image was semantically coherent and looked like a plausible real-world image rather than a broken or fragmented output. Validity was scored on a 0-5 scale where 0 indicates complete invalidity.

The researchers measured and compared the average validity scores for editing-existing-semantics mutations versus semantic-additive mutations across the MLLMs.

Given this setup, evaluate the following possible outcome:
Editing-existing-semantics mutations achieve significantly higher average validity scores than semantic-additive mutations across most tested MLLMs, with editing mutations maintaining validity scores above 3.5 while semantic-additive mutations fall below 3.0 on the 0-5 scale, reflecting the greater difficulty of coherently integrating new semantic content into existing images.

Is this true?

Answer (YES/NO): NO